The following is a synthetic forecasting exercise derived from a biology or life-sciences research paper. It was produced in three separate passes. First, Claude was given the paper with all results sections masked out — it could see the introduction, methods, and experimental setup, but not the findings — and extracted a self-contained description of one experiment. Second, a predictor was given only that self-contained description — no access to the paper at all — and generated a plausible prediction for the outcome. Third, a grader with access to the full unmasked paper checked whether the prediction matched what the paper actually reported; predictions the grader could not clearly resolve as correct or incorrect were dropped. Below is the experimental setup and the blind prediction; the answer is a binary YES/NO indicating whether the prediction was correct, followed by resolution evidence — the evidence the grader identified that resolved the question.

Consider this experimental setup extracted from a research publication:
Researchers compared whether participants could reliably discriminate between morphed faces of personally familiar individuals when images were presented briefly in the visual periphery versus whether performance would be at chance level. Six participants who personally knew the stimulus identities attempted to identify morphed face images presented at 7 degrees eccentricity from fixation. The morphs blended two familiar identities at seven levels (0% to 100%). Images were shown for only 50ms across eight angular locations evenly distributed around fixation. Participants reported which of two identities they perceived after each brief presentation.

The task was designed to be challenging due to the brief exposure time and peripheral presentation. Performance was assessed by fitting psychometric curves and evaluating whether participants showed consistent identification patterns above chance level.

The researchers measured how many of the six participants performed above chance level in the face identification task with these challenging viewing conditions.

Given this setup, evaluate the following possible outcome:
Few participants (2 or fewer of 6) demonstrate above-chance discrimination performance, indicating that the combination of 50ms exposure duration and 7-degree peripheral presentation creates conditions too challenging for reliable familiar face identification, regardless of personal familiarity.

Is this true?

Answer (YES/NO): NO